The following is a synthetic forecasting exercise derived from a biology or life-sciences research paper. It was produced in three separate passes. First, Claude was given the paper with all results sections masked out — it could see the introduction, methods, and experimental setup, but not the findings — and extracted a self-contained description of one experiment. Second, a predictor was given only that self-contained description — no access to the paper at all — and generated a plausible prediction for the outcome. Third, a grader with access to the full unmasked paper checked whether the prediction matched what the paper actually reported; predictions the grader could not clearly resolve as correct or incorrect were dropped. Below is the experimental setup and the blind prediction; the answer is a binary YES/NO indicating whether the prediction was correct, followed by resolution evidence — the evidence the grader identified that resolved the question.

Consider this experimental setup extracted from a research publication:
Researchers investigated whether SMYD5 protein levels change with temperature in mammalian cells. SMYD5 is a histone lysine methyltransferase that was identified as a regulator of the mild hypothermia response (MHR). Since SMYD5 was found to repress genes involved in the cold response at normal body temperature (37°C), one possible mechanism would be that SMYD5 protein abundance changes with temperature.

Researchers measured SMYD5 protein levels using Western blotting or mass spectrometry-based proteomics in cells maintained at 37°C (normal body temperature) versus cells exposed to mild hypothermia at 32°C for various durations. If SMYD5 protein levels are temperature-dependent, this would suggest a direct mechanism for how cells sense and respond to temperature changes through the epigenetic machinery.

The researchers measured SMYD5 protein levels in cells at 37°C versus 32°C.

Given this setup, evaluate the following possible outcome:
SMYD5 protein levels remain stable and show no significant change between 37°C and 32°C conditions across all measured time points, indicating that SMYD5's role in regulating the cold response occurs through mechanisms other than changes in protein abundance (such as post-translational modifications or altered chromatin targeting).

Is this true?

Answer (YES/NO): NO